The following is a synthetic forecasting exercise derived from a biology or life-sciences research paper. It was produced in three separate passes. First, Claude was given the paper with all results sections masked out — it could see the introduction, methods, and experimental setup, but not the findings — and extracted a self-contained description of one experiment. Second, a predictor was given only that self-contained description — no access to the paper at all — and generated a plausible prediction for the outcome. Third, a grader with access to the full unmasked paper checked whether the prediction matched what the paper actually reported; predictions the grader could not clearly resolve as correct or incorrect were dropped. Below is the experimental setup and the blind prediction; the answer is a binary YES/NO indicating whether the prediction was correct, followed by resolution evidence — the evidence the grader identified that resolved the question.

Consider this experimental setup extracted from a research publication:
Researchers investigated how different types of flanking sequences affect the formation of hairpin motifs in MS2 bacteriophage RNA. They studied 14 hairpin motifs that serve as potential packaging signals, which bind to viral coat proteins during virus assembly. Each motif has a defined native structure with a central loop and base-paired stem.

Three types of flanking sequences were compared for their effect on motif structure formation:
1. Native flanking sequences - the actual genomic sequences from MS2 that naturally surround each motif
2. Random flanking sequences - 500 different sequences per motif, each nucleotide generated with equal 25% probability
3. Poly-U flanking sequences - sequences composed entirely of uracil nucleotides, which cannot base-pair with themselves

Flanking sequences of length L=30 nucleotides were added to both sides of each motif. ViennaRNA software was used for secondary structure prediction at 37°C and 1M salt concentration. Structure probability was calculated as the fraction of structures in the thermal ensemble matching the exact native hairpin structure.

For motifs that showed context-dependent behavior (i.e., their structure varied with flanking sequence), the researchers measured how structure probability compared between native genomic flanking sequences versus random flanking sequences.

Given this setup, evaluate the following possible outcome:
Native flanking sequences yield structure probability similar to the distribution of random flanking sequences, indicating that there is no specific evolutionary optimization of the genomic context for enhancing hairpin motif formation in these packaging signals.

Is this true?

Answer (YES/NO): NO